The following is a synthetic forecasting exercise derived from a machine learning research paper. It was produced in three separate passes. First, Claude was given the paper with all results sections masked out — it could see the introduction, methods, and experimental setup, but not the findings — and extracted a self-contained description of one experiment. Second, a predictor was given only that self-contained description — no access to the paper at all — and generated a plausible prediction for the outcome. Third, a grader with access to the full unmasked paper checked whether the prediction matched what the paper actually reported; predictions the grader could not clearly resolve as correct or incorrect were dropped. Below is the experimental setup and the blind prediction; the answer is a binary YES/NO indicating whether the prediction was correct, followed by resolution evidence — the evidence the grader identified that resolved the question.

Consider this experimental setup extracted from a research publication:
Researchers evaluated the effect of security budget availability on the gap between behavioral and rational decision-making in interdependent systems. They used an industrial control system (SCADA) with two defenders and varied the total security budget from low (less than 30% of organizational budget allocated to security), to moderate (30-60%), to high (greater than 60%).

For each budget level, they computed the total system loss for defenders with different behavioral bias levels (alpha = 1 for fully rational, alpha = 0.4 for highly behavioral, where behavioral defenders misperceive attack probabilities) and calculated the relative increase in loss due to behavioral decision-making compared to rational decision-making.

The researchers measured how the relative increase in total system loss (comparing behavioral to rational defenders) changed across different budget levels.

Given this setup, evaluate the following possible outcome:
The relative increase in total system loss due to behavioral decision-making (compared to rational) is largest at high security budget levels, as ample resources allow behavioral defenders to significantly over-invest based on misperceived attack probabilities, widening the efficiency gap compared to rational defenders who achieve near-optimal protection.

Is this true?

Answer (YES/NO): NO